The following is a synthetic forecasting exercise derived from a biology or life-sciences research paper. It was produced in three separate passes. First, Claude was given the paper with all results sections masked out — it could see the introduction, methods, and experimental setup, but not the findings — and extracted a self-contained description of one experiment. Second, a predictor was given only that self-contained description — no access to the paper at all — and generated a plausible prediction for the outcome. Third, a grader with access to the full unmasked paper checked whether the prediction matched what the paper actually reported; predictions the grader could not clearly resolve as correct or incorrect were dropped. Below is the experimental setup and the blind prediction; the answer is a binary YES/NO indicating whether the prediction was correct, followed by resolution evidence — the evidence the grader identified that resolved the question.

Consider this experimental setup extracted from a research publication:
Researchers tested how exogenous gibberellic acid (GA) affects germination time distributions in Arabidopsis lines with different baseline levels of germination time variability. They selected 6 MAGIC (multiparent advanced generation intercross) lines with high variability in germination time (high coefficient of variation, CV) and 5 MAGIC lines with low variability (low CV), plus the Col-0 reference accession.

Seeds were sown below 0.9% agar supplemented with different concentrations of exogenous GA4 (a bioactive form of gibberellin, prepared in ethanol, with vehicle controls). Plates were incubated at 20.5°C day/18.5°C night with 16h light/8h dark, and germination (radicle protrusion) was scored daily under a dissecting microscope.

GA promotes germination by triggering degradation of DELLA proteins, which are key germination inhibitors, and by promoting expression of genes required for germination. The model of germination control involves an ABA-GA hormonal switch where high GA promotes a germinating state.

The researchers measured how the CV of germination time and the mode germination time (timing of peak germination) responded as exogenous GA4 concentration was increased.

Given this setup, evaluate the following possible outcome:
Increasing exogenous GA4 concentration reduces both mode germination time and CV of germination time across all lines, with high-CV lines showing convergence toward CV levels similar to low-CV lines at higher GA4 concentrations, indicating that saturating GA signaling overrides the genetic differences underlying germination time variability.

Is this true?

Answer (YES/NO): NO